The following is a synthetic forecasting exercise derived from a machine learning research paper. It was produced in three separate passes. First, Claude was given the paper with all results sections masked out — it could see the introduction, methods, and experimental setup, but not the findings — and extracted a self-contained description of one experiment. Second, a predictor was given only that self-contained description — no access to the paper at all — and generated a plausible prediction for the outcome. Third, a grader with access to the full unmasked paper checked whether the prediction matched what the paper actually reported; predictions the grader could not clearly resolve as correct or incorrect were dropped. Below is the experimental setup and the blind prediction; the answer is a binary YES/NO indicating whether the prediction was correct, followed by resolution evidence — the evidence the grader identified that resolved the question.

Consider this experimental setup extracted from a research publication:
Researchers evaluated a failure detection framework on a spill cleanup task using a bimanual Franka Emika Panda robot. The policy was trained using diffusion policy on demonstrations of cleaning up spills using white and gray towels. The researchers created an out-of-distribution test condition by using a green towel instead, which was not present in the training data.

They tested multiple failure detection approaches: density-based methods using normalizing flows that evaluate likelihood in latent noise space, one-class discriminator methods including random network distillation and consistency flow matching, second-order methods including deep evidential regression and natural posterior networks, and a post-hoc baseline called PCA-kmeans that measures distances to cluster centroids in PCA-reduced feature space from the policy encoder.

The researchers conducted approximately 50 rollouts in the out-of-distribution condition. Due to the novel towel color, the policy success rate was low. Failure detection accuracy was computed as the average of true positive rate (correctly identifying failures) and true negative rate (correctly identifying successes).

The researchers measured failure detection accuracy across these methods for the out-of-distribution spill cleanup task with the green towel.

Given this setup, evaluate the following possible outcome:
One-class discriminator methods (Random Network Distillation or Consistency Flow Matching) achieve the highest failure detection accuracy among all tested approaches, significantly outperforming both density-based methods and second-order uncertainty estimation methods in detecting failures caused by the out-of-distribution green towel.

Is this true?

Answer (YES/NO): NO